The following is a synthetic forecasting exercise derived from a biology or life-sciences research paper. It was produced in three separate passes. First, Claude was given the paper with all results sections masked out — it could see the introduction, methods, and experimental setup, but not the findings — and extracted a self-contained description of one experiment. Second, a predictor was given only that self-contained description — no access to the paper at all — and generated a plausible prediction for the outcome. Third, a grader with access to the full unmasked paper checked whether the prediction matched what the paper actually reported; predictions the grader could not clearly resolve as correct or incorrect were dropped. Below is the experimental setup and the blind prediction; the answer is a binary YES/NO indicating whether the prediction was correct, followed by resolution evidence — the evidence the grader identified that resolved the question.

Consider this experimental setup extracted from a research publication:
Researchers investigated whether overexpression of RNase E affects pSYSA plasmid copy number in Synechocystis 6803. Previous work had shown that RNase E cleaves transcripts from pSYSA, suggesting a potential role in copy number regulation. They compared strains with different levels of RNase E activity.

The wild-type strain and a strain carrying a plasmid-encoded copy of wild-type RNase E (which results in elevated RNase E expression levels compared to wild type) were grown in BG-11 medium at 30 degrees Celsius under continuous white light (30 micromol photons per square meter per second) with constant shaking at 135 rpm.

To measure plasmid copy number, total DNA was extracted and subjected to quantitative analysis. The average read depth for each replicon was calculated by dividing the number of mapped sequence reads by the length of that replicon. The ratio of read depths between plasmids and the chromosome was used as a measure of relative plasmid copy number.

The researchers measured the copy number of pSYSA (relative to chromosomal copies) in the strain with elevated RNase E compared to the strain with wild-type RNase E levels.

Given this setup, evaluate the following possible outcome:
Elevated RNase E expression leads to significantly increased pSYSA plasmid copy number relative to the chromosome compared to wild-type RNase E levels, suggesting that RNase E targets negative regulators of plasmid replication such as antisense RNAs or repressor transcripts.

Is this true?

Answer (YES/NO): YES